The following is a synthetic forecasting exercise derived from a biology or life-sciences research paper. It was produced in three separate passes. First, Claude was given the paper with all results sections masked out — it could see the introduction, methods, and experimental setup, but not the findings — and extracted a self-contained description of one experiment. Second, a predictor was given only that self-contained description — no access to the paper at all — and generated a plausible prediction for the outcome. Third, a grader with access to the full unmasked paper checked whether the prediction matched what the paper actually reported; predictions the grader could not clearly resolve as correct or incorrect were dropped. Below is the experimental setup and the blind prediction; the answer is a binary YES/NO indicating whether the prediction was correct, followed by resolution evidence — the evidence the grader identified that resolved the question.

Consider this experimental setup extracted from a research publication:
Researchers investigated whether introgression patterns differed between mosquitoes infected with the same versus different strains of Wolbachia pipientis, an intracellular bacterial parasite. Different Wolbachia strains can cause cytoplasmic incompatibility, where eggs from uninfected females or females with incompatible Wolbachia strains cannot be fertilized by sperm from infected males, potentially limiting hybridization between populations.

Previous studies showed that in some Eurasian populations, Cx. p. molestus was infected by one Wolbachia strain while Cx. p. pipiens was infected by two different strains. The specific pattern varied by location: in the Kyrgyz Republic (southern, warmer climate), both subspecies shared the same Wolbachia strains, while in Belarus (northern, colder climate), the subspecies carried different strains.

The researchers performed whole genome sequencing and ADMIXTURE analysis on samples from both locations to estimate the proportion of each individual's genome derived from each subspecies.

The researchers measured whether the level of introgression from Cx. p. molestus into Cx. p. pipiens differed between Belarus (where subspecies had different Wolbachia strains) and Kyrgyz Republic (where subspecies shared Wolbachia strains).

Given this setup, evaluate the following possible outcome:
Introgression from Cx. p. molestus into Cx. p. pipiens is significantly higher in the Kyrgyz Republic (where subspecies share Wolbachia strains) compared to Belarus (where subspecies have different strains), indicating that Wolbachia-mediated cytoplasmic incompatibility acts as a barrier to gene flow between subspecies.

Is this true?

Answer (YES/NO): YES